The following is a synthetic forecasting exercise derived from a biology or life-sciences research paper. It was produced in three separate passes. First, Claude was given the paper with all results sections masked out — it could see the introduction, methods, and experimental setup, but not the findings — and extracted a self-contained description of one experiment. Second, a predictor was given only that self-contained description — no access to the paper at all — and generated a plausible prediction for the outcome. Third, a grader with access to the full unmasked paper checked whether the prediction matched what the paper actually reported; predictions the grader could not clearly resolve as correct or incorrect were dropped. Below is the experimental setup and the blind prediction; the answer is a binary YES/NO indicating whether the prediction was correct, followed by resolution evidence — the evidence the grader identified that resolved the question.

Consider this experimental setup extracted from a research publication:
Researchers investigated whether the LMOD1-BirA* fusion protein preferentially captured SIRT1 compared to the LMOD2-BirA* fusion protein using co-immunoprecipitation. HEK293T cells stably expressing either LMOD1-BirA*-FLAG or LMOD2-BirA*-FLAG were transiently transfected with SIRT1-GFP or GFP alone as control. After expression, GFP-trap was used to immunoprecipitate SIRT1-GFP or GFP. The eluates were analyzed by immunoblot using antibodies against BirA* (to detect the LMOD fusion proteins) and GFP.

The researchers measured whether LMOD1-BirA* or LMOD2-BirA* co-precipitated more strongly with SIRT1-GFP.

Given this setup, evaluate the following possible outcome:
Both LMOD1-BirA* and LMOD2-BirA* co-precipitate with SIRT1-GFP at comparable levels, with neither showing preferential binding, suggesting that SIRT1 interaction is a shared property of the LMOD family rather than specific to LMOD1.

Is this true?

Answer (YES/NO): NO